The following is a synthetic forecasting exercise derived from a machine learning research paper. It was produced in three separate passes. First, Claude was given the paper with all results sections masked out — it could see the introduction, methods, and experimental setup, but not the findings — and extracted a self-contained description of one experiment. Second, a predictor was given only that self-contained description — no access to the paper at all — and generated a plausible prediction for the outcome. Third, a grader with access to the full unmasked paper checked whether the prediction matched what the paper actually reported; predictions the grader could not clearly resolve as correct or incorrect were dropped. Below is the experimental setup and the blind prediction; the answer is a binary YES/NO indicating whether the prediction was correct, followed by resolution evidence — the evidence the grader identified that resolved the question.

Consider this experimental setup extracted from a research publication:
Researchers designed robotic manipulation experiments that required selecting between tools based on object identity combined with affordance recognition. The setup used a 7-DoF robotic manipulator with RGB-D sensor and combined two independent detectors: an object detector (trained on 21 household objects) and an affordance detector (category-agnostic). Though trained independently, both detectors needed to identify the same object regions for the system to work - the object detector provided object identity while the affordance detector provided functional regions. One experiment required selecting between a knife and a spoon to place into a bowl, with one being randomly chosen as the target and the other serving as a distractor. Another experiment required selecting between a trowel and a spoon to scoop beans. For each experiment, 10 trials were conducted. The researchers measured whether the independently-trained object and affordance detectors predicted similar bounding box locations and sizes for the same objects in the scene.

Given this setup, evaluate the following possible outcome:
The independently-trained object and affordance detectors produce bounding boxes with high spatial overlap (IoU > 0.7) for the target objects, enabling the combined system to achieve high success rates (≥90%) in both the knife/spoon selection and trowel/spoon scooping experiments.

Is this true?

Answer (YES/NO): NO